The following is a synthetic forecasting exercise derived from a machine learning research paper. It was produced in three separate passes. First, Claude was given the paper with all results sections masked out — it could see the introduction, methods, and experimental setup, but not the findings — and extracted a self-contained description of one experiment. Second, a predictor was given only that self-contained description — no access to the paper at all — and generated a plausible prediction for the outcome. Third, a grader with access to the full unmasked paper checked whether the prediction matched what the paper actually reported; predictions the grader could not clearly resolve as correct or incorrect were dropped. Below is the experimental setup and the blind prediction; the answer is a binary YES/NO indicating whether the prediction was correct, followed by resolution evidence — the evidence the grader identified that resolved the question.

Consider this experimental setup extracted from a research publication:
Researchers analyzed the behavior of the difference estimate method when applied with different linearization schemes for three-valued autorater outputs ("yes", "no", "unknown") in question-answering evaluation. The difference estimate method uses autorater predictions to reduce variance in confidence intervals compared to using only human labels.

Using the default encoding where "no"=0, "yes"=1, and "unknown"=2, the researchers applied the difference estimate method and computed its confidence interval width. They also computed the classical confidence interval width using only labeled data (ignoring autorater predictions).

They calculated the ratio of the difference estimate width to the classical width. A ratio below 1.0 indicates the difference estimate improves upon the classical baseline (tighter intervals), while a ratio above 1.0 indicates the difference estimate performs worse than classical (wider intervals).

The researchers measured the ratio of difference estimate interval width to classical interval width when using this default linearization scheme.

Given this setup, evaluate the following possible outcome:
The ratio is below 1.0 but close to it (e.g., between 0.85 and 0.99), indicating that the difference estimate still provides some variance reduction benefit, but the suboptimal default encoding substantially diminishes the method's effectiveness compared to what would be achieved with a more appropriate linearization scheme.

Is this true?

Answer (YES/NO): NO